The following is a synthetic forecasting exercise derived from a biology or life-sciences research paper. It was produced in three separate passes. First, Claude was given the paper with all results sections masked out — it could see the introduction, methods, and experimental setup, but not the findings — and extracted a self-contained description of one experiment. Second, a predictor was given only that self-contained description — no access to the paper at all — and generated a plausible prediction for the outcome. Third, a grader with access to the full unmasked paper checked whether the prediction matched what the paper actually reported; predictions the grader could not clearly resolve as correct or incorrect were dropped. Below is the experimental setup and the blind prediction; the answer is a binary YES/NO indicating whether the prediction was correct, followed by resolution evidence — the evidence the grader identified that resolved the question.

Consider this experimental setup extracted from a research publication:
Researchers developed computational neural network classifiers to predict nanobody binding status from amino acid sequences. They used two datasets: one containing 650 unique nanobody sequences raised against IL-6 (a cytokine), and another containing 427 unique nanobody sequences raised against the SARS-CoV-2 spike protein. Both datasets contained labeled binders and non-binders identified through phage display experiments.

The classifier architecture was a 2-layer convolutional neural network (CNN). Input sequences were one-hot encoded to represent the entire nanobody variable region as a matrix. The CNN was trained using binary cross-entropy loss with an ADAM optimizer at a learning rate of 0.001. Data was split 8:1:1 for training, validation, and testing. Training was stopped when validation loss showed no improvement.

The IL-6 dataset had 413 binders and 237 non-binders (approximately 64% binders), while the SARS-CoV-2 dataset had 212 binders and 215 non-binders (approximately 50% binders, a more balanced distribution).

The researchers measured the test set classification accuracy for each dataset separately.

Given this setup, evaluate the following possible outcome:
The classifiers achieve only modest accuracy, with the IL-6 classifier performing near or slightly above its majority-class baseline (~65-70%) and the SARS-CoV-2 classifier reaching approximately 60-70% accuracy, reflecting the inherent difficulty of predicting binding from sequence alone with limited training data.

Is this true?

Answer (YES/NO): NO